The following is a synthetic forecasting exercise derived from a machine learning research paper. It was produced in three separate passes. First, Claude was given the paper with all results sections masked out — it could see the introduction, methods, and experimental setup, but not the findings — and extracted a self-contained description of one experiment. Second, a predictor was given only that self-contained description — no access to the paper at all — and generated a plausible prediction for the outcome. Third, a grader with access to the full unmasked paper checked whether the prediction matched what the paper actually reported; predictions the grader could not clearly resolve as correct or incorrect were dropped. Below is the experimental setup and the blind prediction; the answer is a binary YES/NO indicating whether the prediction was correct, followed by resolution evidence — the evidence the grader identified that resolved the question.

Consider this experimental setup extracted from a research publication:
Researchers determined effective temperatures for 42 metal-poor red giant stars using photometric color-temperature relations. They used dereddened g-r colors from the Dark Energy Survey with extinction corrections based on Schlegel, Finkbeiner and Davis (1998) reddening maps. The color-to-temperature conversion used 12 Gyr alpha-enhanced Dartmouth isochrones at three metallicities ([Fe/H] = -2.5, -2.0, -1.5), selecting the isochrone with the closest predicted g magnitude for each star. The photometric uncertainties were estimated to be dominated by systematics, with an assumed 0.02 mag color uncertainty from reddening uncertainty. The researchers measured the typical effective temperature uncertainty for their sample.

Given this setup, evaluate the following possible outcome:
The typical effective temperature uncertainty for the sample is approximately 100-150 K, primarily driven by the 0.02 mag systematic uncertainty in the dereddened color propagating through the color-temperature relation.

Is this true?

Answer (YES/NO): NO